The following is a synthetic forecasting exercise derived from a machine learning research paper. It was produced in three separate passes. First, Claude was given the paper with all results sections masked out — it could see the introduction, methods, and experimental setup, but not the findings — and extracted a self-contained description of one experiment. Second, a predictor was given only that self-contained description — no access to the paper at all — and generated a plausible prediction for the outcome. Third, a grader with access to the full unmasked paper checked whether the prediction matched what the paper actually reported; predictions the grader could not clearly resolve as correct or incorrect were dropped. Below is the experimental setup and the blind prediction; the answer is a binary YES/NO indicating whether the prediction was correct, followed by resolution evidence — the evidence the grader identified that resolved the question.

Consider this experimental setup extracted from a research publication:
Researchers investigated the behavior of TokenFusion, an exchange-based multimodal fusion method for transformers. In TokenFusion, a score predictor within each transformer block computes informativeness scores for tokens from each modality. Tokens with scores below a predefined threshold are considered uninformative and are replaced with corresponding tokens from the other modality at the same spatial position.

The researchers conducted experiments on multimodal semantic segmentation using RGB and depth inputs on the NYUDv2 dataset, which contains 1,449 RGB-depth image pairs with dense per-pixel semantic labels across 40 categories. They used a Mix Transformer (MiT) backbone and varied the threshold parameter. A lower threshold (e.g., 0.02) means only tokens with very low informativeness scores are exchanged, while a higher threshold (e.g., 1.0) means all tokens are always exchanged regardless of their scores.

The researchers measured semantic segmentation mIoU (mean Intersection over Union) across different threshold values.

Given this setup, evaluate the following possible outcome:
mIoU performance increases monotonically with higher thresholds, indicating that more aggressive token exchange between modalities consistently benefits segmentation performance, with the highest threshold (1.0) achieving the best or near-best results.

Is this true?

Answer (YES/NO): YES